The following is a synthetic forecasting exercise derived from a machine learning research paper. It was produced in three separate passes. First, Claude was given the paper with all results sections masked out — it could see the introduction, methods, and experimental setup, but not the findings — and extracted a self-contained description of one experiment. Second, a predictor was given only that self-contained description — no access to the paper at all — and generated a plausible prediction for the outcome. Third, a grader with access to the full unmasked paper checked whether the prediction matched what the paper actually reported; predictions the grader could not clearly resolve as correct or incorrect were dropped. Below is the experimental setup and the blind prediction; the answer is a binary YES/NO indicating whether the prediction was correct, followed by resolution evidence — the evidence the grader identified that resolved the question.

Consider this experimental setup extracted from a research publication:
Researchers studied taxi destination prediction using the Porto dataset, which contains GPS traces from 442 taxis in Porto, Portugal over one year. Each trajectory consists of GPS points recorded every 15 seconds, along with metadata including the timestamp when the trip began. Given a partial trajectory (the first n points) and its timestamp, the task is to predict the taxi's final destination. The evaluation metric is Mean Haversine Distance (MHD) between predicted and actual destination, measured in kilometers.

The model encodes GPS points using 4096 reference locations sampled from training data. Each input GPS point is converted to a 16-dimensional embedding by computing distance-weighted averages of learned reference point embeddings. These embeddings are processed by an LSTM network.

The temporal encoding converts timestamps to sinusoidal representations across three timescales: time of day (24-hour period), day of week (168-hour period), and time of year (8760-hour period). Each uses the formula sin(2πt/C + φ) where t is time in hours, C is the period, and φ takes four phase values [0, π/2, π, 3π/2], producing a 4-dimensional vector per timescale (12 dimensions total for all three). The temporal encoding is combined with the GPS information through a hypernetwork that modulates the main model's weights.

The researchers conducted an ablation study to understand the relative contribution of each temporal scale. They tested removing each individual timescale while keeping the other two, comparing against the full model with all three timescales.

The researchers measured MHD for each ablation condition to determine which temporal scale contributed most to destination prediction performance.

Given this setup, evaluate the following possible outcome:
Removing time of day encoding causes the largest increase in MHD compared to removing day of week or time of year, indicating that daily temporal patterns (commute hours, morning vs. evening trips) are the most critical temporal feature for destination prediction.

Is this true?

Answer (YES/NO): YES